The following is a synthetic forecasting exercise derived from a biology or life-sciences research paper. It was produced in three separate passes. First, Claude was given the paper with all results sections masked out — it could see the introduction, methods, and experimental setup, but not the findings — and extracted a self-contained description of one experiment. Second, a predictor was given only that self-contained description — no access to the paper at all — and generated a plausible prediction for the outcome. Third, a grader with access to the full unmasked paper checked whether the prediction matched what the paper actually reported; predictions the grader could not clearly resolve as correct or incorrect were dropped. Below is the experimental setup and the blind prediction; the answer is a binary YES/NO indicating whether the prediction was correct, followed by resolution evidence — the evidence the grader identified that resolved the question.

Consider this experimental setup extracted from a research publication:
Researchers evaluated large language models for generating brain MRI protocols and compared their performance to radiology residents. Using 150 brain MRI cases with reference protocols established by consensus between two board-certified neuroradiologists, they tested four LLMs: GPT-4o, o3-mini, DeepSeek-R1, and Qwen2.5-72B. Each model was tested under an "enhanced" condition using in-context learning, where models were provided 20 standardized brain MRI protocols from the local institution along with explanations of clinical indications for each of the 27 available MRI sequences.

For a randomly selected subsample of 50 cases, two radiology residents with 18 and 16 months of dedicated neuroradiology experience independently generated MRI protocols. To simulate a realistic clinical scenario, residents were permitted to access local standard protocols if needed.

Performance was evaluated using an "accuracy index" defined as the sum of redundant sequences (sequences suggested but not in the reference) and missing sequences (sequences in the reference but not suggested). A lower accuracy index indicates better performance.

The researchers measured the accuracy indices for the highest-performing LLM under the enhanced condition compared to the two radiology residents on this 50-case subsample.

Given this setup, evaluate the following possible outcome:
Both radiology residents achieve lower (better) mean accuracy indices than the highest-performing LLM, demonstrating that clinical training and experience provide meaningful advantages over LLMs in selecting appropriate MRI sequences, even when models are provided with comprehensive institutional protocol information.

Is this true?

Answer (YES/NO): NO